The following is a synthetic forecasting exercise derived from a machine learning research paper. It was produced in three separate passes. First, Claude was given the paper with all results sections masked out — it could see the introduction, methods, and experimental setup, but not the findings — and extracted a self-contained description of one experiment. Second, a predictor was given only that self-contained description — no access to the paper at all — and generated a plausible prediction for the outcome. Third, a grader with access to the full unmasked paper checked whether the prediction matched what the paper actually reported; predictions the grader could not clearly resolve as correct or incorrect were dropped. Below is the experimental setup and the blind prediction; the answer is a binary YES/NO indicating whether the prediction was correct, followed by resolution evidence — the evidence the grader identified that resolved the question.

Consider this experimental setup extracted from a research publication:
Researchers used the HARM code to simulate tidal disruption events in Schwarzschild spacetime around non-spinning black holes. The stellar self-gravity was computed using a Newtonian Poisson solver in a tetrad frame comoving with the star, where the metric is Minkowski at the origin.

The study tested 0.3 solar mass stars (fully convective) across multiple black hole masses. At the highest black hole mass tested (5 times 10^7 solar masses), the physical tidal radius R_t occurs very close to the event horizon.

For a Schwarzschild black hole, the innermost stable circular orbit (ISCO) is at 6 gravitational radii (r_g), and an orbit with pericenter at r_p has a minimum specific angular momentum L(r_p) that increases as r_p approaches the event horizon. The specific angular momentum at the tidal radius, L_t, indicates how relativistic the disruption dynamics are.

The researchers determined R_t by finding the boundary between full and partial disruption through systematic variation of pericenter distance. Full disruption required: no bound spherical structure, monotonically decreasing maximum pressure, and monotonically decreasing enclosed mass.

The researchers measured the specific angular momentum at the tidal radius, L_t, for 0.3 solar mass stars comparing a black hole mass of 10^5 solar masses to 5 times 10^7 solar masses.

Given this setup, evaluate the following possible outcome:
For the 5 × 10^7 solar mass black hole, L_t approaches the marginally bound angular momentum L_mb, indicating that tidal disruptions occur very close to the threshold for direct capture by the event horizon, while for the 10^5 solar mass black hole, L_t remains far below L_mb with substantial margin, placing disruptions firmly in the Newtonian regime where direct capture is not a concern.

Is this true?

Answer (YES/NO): NO